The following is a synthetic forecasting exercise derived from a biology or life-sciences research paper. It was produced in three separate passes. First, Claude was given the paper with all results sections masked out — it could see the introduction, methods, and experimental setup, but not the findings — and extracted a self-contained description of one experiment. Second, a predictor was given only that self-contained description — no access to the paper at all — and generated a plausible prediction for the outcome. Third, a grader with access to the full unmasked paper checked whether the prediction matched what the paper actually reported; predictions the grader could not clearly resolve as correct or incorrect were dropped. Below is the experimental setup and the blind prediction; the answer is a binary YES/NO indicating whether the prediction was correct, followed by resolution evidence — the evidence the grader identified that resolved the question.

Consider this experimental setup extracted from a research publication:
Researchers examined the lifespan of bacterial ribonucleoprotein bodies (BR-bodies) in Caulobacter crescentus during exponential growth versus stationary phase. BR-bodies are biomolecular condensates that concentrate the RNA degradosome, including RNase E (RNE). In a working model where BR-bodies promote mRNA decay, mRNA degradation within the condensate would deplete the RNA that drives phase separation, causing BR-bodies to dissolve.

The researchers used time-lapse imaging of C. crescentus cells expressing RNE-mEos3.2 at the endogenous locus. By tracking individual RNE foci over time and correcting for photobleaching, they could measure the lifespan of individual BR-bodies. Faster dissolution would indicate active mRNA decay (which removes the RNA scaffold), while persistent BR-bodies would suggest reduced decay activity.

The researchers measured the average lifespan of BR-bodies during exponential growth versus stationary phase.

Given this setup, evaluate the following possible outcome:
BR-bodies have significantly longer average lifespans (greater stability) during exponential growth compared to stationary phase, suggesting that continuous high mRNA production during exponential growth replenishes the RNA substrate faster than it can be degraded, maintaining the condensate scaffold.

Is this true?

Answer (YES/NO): NO